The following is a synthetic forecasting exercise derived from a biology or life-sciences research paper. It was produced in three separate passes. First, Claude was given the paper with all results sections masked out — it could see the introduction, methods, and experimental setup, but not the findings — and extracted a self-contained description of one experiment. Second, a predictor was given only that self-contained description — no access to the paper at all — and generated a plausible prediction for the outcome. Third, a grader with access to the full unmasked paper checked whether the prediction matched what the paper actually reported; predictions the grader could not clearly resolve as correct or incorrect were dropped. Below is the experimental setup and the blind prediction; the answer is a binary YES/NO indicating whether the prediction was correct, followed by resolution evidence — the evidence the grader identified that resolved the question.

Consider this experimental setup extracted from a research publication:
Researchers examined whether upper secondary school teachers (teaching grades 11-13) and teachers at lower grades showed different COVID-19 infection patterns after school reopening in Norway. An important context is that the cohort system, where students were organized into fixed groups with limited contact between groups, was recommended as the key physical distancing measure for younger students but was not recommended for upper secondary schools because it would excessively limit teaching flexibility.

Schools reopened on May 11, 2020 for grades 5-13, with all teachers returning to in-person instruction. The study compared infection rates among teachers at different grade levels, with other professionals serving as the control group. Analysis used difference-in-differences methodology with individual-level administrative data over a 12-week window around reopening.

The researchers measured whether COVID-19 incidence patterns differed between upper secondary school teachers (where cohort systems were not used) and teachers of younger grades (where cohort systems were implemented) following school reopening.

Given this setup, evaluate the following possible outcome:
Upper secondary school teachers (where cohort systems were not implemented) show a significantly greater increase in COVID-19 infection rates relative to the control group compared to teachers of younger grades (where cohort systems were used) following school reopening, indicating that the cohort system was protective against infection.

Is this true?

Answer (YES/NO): YES